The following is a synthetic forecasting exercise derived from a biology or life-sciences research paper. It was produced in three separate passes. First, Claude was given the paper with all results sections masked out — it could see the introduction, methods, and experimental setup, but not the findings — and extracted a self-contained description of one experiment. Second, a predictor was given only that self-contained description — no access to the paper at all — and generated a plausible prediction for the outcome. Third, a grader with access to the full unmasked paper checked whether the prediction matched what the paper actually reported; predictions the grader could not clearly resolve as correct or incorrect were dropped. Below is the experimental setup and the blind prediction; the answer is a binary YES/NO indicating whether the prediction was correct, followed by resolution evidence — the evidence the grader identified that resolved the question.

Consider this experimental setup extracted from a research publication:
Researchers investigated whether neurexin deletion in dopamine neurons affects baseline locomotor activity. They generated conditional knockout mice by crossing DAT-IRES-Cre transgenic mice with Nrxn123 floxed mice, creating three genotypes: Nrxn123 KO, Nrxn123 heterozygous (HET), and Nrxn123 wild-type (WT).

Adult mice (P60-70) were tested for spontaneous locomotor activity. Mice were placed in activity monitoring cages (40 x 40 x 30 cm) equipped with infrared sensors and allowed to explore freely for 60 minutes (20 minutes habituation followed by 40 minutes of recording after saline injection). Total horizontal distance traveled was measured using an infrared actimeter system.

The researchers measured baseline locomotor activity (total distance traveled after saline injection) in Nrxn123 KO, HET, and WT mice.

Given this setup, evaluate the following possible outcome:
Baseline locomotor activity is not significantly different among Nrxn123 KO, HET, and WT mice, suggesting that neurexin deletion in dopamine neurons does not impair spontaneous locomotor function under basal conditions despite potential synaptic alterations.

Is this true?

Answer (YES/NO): YES